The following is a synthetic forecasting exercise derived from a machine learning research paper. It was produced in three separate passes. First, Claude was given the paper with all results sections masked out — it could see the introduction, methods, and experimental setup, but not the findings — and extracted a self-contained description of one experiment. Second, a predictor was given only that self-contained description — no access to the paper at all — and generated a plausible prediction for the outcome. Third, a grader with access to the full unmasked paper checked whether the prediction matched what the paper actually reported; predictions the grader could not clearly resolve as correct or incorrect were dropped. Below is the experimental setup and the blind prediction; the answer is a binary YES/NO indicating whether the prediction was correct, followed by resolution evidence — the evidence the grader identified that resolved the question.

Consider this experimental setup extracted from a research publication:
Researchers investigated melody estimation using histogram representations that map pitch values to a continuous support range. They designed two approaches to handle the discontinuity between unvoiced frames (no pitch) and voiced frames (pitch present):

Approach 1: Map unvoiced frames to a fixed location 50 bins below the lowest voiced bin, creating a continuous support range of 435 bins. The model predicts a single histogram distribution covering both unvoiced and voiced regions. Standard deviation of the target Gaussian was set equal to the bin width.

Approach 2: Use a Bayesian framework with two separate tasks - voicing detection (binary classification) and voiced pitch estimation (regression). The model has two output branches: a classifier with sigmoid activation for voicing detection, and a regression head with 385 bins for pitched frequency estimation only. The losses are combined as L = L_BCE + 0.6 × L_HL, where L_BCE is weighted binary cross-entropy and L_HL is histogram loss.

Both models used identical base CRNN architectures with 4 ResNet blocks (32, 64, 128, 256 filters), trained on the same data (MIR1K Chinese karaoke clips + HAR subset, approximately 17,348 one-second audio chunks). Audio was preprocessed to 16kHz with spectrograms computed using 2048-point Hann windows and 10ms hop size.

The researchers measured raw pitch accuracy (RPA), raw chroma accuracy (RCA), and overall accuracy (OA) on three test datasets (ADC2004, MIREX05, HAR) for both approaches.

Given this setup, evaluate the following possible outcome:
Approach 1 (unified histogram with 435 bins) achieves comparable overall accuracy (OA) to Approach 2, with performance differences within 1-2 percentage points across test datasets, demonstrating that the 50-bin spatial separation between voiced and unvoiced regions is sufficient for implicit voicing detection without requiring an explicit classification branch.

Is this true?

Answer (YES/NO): NO